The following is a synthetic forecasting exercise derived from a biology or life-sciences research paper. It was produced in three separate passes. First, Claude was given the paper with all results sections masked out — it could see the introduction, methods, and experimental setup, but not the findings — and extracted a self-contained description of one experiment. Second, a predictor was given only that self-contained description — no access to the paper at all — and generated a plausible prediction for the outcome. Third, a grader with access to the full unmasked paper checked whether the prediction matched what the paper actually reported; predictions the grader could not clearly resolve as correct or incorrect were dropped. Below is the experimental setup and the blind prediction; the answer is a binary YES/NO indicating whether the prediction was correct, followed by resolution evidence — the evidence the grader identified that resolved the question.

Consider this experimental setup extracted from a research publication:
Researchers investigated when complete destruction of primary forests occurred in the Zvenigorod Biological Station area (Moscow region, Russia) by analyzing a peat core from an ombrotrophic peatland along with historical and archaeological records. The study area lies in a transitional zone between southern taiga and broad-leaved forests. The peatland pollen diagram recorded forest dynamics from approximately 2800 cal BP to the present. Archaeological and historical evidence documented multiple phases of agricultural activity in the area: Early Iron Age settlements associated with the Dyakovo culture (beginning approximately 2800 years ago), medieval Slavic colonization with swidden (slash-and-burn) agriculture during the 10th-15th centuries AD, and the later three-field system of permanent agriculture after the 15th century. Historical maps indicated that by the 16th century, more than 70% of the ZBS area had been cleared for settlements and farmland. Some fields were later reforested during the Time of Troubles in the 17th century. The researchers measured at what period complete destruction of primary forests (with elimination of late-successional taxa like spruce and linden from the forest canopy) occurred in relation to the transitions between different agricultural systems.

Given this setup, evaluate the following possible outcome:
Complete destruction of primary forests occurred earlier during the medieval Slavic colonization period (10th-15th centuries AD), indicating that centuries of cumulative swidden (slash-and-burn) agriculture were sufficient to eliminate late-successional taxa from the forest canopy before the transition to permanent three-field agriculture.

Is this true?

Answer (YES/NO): NO